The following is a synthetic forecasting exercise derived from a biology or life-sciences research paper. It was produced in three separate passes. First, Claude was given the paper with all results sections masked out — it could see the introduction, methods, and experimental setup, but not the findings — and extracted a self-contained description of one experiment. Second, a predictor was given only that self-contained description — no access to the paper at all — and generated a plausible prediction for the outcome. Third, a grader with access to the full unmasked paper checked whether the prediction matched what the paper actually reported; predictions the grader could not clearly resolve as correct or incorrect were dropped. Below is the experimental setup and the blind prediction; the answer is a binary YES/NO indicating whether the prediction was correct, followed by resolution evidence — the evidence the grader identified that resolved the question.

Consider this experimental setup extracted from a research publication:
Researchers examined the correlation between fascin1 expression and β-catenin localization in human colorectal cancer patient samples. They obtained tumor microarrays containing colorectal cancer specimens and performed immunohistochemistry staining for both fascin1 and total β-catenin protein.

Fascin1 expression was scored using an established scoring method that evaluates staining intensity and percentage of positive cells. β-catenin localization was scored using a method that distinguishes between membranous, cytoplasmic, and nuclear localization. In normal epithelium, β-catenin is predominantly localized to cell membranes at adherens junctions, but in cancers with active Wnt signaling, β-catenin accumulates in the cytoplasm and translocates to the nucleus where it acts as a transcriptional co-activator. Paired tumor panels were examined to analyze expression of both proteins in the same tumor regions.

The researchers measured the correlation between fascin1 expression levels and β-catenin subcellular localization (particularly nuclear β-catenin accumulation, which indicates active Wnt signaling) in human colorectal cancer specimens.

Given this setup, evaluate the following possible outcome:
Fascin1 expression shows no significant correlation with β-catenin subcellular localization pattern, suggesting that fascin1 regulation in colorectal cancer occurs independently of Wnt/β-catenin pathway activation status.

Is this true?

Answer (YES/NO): NO